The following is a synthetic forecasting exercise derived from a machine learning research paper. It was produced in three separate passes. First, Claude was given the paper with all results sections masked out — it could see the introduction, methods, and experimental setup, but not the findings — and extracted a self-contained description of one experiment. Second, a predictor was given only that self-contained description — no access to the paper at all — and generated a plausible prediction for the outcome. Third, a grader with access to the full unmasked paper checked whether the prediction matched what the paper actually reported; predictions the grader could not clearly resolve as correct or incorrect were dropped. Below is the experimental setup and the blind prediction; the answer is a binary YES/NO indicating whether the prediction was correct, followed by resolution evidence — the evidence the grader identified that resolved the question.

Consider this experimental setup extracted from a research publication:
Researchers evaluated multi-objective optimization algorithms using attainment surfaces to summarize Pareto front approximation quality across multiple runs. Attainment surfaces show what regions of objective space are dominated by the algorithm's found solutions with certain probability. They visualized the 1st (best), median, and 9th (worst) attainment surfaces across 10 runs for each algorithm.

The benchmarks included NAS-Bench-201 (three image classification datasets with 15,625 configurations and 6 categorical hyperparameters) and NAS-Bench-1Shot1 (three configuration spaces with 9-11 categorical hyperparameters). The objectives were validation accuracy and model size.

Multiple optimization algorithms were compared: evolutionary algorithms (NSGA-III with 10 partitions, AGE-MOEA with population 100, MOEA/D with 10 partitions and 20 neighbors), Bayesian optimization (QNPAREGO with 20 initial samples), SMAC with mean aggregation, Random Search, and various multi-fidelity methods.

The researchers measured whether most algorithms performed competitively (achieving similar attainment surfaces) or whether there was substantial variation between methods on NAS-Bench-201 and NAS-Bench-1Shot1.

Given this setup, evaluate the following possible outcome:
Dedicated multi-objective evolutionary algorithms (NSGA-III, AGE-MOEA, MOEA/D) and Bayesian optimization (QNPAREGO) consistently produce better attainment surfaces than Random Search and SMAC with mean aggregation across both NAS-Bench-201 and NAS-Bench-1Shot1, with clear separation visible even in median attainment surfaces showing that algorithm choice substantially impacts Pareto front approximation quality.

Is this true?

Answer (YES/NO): NO